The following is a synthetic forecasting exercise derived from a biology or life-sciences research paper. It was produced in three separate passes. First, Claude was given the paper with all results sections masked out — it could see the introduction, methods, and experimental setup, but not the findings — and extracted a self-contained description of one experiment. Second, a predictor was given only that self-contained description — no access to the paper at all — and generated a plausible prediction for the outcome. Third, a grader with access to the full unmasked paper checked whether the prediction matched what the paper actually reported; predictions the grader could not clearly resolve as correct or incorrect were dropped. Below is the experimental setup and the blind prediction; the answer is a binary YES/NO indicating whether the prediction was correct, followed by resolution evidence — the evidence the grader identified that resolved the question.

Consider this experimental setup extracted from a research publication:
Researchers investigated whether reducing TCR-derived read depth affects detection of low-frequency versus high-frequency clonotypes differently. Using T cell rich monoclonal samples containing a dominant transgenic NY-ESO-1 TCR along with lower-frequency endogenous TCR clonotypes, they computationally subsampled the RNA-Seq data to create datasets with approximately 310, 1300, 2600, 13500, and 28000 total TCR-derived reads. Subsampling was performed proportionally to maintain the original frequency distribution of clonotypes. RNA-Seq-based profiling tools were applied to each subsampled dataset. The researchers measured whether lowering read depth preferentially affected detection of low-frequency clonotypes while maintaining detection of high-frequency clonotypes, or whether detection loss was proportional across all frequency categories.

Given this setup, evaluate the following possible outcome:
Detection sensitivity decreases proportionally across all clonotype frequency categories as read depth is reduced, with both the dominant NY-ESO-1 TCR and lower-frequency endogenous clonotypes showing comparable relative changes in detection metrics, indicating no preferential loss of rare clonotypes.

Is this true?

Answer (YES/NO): NO